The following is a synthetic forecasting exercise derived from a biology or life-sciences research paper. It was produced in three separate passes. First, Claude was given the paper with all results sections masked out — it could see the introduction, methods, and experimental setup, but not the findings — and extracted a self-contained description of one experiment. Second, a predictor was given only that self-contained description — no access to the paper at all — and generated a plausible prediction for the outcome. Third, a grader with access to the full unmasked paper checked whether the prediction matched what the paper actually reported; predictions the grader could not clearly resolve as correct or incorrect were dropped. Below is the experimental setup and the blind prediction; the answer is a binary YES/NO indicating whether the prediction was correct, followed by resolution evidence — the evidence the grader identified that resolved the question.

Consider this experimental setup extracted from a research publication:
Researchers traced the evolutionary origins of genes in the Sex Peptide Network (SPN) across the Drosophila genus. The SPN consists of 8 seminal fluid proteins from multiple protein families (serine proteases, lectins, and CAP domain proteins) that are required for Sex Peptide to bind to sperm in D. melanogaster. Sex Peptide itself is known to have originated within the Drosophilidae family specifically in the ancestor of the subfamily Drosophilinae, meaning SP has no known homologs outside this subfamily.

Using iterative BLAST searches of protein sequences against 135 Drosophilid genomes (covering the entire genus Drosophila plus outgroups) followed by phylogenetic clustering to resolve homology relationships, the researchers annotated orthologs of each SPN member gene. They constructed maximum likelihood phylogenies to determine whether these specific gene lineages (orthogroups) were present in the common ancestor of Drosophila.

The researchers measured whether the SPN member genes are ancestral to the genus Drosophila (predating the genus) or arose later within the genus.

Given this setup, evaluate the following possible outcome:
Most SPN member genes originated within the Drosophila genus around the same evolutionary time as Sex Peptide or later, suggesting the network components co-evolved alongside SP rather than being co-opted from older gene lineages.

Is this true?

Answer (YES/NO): NO